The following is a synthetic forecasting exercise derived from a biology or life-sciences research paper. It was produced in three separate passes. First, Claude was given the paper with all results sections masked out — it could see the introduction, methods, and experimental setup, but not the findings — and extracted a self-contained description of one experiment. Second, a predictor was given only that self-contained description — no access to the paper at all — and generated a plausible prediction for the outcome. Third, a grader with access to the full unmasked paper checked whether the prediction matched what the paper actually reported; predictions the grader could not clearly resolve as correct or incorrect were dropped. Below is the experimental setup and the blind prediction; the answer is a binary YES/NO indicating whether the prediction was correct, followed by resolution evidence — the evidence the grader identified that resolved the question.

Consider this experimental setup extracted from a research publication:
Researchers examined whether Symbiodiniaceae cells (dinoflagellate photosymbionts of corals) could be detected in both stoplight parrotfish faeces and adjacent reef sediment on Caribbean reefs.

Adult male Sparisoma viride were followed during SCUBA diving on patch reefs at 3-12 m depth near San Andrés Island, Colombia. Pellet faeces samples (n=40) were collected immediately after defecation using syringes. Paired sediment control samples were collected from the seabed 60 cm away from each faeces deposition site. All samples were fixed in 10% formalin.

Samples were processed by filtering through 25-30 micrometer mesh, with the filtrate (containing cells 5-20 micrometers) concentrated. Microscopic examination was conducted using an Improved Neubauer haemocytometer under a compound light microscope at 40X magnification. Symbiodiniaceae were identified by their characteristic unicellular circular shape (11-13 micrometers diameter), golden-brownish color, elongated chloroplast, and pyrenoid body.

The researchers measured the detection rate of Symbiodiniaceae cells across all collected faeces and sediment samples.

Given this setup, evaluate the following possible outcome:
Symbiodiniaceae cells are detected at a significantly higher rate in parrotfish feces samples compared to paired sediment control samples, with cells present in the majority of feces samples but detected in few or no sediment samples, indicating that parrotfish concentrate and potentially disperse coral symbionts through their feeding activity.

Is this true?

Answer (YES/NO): NO